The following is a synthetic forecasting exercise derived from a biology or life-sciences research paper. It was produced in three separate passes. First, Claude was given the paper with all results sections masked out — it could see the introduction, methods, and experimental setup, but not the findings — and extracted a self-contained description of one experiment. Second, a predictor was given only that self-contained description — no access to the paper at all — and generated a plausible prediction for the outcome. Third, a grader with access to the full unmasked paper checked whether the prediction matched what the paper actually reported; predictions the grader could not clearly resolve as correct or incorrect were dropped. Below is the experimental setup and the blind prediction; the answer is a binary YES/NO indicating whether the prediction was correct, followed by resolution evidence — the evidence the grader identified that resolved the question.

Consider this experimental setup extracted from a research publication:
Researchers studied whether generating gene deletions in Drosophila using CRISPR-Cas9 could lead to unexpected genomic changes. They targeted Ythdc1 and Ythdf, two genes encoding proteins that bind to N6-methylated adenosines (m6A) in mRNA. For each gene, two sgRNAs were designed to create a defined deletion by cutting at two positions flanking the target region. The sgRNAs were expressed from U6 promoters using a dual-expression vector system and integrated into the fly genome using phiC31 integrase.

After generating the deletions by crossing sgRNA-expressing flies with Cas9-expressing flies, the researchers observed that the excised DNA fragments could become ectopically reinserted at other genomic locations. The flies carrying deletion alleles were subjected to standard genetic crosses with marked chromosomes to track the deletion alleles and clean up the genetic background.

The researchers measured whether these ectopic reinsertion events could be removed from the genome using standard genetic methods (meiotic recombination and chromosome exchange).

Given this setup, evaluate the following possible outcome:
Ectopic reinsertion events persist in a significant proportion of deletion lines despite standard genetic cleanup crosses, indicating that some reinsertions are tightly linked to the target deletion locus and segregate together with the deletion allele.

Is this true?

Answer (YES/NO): NO